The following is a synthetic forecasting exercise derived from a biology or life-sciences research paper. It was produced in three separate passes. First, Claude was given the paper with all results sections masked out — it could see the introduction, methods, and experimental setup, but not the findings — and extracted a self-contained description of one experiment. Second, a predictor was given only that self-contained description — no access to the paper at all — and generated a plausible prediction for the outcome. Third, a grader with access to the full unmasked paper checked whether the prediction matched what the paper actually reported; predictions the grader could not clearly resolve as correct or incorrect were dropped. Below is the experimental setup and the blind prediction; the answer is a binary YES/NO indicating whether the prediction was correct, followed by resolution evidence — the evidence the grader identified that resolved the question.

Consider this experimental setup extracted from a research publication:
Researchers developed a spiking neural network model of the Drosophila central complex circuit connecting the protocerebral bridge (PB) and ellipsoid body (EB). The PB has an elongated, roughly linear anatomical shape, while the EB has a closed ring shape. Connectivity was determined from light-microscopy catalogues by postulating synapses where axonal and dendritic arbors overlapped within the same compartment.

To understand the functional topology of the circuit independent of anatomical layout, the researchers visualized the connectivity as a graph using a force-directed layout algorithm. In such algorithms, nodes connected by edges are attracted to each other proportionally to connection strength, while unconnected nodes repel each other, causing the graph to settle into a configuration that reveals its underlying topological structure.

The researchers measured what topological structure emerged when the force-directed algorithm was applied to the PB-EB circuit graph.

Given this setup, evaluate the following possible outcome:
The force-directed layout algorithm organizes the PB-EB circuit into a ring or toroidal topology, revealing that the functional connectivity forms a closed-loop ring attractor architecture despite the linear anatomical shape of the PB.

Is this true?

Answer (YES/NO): YES